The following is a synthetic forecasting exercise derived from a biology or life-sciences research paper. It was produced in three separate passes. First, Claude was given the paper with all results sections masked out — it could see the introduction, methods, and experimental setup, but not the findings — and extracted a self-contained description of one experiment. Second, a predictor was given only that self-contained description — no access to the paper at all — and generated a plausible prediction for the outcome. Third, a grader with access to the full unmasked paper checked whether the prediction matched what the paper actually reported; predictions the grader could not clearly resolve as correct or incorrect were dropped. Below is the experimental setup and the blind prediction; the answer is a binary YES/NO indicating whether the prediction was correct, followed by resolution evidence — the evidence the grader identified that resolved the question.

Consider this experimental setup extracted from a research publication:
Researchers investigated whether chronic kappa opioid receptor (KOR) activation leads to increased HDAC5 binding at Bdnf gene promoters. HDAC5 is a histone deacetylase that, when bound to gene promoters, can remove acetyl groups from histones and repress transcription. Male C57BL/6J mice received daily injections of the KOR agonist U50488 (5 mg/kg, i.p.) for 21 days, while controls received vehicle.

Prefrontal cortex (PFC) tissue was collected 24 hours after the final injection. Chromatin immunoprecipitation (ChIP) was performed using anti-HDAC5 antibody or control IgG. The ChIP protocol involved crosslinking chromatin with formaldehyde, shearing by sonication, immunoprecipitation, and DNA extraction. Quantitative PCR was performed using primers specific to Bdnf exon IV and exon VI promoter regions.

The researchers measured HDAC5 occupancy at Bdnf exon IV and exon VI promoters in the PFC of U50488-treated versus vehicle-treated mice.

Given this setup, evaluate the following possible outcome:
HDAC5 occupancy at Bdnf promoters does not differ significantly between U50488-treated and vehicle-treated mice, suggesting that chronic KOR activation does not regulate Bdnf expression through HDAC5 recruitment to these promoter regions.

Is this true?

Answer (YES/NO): NO